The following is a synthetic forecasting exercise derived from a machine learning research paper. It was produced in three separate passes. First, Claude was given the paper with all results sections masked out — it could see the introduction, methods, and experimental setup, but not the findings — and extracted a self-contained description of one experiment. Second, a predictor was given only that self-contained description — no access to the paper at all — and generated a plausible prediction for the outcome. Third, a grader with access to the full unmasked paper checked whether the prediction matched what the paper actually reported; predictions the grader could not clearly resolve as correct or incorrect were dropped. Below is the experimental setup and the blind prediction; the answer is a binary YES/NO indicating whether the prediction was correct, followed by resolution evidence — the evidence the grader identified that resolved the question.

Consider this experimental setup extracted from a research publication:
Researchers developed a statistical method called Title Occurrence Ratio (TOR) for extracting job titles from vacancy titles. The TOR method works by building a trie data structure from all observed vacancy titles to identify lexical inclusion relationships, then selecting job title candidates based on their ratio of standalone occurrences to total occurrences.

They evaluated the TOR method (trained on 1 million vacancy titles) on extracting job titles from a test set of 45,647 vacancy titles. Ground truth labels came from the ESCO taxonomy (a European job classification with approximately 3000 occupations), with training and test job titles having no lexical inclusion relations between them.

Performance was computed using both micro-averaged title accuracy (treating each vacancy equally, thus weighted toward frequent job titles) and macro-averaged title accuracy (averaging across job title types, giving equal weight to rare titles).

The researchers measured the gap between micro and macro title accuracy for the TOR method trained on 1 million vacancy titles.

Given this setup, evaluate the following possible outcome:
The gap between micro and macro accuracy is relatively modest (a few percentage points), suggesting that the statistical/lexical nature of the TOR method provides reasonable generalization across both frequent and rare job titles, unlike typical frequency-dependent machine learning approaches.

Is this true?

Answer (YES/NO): NO